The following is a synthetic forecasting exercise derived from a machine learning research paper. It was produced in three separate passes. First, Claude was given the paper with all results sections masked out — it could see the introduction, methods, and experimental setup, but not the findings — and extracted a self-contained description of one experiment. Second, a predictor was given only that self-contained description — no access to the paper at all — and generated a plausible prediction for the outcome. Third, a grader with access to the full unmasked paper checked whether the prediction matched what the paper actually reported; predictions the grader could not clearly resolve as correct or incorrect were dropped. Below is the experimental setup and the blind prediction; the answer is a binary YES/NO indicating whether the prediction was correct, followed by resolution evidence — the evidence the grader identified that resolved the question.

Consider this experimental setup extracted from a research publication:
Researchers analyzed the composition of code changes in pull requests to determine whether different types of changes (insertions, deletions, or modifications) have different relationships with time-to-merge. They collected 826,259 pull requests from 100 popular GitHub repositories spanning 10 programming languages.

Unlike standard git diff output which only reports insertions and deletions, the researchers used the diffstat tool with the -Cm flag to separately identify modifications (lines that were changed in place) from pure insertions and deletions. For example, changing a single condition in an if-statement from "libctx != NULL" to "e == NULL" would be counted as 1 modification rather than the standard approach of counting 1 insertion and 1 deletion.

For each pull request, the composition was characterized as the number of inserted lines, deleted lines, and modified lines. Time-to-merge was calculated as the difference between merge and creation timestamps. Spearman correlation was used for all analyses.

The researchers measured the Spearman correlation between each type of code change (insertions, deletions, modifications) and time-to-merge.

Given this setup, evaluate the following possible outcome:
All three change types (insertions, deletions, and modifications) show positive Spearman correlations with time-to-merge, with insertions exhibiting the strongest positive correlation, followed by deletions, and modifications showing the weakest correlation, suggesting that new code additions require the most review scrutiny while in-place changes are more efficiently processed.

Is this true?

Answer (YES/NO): NO